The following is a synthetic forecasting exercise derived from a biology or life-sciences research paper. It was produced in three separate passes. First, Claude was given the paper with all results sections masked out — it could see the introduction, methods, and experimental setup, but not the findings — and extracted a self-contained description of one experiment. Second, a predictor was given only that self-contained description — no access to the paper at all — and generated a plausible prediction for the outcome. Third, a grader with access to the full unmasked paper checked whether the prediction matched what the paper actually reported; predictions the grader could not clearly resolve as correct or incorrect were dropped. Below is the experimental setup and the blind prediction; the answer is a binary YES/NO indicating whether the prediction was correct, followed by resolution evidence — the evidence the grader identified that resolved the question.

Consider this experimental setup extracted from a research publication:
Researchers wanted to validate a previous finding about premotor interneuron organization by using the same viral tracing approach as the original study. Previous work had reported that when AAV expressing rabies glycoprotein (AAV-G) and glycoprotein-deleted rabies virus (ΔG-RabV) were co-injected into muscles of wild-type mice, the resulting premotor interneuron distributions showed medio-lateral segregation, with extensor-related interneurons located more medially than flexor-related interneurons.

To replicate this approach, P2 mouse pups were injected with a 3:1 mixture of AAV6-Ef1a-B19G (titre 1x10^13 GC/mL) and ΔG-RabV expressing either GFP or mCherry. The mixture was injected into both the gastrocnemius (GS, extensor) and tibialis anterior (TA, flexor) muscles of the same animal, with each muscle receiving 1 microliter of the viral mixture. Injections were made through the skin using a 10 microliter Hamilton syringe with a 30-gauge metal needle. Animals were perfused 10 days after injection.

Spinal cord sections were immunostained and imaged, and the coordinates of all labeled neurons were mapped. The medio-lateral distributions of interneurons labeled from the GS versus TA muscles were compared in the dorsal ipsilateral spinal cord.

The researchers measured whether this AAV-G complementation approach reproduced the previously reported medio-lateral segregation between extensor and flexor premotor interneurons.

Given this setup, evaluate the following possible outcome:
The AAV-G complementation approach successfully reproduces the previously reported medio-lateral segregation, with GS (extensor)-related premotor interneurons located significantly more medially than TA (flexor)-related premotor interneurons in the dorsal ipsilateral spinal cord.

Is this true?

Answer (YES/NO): NO